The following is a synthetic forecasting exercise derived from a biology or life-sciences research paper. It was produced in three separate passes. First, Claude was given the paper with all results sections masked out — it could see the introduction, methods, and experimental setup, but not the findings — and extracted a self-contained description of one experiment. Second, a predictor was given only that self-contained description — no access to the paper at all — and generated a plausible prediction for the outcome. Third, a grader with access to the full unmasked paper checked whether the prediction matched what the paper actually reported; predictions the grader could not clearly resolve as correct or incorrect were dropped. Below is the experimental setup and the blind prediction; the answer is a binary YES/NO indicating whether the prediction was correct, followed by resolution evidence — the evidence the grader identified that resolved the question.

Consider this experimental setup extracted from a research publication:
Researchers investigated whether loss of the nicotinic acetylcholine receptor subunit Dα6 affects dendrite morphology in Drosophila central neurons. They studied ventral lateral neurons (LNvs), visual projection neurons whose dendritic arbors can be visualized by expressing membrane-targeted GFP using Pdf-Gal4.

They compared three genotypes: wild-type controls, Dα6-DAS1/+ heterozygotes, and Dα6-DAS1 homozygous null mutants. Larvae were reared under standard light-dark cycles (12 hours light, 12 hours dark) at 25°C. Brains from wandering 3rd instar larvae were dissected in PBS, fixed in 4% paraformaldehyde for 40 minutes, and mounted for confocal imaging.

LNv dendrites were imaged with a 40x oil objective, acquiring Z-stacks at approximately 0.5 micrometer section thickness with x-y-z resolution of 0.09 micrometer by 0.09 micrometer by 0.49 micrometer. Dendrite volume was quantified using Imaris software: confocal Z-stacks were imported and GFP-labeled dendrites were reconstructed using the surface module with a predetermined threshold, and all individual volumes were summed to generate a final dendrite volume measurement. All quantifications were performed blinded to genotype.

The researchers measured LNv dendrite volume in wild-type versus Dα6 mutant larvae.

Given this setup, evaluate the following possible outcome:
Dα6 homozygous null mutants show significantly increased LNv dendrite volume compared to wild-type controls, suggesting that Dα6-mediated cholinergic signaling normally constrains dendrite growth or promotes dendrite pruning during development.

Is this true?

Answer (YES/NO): NO